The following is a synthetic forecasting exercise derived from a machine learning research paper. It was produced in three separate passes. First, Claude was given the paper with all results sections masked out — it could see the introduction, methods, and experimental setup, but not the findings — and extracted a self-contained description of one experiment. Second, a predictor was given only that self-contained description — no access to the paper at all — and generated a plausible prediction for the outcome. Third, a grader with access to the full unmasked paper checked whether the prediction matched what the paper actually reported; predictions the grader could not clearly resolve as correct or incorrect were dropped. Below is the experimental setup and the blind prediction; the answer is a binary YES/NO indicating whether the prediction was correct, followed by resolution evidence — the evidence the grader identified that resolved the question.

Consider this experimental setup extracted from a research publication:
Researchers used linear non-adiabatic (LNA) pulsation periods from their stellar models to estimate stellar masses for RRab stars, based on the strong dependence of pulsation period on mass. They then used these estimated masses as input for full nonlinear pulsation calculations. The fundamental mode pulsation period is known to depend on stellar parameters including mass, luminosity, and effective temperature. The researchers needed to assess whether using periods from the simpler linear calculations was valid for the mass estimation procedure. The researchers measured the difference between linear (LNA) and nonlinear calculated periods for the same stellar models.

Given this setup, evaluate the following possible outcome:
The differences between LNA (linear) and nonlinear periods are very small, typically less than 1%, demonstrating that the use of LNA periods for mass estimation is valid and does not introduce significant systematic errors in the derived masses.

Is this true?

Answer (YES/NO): YES